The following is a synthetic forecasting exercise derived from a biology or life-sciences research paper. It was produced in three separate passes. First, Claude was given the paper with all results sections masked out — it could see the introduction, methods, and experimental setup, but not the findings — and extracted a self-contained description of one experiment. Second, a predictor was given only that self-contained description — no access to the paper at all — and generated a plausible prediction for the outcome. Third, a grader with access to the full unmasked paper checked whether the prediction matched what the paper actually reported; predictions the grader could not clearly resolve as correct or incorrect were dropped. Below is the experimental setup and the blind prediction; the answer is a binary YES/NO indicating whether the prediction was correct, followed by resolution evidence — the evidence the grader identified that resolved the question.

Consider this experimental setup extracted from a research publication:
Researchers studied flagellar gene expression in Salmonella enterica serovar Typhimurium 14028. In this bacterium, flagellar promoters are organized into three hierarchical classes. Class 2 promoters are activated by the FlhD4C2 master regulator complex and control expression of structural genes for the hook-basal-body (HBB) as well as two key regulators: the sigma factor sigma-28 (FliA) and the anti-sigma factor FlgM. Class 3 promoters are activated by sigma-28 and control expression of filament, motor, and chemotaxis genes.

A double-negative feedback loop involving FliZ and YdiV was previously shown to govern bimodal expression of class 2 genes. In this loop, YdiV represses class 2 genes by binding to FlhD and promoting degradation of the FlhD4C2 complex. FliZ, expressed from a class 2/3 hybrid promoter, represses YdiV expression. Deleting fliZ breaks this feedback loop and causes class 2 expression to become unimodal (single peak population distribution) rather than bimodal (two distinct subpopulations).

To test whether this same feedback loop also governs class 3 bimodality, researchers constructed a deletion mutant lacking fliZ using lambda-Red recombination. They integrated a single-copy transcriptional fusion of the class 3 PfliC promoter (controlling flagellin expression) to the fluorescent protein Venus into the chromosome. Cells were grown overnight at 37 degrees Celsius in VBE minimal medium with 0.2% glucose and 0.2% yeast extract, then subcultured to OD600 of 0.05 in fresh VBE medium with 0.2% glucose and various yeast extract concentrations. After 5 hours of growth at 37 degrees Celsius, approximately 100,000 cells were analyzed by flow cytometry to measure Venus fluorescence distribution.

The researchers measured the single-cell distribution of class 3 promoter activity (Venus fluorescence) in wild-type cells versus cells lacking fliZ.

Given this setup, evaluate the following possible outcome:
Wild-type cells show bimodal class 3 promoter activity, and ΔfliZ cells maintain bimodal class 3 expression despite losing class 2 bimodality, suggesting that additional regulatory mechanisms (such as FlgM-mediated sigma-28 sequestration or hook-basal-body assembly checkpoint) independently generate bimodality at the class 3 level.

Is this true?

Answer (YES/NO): YES